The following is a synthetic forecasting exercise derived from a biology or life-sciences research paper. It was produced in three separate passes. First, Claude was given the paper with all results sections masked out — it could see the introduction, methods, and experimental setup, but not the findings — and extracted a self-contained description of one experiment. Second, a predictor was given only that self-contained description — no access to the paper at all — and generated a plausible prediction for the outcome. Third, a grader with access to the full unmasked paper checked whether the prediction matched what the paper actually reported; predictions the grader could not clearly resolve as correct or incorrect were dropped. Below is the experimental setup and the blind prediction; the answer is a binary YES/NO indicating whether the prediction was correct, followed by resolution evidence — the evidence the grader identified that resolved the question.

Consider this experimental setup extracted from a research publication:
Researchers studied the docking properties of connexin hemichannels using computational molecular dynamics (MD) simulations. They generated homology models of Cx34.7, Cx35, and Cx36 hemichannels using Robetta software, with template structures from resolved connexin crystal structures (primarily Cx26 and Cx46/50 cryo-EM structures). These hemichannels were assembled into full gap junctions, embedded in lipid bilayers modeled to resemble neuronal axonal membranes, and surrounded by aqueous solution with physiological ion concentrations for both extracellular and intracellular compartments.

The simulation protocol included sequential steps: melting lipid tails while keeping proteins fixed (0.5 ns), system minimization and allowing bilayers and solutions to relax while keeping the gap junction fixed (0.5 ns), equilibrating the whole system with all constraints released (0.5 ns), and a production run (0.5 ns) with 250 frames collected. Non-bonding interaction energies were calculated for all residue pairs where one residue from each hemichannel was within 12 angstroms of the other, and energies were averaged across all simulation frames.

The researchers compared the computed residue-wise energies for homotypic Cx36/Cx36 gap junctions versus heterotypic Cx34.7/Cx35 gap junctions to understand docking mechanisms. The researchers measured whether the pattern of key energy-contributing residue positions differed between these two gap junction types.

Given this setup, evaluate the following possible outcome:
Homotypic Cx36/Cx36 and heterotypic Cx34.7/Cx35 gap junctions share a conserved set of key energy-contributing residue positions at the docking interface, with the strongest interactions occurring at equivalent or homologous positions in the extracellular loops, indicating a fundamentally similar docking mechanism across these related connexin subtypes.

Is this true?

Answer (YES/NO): YES